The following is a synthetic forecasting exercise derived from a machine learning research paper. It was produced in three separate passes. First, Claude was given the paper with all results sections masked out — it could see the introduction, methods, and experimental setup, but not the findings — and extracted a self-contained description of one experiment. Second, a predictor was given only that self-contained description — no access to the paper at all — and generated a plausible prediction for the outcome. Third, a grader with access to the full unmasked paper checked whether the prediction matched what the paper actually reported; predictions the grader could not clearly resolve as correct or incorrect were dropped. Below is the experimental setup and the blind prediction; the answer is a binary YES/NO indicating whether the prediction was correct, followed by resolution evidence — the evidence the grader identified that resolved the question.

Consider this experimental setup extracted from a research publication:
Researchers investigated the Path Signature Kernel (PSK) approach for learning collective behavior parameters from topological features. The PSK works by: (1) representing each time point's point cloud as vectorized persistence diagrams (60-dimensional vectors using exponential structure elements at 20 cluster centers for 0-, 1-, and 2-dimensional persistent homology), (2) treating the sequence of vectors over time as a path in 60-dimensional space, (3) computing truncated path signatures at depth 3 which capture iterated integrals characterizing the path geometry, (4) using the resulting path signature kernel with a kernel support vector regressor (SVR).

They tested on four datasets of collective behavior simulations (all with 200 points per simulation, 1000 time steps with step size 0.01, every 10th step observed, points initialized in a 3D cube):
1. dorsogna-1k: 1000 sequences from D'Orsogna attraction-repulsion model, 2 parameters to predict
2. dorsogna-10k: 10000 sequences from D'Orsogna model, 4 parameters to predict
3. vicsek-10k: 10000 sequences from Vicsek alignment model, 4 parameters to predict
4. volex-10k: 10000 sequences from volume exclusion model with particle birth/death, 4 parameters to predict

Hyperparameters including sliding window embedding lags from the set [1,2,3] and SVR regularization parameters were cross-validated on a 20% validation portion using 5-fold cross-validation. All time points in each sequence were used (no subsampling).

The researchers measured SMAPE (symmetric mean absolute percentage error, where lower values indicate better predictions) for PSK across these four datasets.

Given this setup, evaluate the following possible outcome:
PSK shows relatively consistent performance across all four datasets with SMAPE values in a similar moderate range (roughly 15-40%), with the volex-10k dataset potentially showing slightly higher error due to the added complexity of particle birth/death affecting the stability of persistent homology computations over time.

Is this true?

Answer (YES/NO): NO